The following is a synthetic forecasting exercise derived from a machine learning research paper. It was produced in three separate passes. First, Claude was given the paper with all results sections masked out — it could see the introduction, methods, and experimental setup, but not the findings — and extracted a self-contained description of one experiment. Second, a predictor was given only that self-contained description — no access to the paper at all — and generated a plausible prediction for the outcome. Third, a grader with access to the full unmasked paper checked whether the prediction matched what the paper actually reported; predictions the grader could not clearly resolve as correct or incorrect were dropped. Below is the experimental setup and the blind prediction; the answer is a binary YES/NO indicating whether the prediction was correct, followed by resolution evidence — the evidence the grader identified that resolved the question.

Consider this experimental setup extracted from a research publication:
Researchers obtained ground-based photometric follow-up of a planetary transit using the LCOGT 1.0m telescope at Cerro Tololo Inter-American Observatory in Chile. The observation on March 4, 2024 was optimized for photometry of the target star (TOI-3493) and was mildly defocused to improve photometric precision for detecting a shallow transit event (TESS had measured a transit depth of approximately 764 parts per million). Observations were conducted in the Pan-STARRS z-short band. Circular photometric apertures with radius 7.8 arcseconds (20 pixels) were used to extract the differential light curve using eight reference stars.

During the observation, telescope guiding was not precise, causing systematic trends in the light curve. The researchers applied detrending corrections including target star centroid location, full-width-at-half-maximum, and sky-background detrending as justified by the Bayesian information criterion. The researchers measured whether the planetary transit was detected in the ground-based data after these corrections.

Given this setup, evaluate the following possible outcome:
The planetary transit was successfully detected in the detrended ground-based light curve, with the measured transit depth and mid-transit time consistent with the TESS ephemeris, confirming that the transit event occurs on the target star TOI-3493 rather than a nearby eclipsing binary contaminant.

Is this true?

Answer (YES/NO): NO